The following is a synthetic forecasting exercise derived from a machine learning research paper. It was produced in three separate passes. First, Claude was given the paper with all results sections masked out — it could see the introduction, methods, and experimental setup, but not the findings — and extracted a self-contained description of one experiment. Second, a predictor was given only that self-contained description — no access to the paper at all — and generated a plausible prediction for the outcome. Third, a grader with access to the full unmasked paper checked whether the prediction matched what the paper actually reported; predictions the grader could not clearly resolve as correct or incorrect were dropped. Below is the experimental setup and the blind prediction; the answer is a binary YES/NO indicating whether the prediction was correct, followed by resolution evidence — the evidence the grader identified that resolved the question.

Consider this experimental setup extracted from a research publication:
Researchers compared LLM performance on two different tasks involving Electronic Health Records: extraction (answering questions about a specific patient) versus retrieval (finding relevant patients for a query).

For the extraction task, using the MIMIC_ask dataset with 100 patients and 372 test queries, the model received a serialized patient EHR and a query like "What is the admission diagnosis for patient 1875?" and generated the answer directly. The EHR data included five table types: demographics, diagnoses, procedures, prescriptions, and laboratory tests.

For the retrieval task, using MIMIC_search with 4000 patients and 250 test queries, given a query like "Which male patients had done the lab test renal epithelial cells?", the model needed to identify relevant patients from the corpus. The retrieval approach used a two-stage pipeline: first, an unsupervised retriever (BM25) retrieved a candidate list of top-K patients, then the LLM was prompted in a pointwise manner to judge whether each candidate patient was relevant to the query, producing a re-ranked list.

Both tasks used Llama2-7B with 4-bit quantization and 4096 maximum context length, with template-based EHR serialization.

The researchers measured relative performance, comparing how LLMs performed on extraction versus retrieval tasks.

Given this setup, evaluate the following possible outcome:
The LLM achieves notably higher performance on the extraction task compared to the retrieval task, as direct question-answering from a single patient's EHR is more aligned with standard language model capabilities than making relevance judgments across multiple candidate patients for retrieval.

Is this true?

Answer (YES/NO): YES